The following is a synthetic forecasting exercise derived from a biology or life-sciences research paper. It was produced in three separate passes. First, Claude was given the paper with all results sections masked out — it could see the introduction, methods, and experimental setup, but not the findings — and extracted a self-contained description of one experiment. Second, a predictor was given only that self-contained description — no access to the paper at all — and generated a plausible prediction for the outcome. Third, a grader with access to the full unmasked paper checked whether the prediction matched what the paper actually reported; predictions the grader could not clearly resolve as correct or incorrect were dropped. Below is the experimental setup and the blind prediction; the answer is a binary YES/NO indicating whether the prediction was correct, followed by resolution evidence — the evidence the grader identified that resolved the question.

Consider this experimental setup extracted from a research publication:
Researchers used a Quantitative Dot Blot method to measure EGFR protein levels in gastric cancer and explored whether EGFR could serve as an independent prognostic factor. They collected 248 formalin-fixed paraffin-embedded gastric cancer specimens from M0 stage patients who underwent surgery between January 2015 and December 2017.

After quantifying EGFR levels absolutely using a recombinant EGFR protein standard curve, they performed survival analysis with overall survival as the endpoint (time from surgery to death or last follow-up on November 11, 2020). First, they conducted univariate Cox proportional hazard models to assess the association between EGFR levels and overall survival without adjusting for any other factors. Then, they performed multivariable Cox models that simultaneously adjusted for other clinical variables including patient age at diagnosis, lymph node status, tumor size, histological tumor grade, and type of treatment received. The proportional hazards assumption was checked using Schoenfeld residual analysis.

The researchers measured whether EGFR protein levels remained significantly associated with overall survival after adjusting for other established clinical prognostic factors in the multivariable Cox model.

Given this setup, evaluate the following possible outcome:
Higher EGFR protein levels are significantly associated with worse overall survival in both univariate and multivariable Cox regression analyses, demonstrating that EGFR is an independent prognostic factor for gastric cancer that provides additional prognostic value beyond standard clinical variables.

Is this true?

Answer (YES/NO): YES